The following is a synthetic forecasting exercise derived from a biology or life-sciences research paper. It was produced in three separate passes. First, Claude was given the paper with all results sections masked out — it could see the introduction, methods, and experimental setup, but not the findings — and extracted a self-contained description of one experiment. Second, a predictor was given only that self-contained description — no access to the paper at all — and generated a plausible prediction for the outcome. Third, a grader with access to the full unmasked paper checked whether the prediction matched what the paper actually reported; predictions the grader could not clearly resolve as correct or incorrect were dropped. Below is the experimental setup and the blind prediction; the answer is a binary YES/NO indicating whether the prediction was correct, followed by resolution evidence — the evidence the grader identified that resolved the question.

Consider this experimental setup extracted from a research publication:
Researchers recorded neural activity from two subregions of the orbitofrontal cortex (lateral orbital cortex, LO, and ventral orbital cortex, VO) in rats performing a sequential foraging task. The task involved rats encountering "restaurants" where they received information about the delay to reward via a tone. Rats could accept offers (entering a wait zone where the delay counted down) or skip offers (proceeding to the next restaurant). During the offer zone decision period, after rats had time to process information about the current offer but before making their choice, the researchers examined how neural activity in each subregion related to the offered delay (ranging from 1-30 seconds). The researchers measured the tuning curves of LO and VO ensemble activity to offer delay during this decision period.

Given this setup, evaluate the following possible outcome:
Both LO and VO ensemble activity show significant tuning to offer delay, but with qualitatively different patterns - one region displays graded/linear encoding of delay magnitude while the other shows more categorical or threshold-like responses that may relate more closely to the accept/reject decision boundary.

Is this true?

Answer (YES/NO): NO